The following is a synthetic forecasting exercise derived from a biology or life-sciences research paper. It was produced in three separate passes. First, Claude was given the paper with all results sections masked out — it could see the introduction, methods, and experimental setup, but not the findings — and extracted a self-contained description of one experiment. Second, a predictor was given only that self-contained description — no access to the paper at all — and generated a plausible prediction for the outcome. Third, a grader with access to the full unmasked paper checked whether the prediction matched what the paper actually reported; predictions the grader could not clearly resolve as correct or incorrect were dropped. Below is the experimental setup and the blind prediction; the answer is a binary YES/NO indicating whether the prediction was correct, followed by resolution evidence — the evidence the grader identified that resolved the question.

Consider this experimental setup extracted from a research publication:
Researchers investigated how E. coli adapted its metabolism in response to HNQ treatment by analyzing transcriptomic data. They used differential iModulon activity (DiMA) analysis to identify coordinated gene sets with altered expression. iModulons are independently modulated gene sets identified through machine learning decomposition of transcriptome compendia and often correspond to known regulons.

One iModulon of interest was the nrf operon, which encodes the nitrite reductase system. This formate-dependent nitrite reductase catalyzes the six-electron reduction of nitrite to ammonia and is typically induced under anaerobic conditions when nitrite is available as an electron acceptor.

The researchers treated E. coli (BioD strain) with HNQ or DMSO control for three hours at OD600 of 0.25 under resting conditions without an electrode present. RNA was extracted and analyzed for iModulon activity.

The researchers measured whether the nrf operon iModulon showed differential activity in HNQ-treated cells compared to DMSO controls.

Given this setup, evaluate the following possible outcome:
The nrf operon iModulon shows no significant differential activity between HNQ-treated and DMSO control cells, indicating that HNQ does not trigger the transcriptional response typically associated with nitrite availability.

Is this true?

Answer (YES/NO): NO